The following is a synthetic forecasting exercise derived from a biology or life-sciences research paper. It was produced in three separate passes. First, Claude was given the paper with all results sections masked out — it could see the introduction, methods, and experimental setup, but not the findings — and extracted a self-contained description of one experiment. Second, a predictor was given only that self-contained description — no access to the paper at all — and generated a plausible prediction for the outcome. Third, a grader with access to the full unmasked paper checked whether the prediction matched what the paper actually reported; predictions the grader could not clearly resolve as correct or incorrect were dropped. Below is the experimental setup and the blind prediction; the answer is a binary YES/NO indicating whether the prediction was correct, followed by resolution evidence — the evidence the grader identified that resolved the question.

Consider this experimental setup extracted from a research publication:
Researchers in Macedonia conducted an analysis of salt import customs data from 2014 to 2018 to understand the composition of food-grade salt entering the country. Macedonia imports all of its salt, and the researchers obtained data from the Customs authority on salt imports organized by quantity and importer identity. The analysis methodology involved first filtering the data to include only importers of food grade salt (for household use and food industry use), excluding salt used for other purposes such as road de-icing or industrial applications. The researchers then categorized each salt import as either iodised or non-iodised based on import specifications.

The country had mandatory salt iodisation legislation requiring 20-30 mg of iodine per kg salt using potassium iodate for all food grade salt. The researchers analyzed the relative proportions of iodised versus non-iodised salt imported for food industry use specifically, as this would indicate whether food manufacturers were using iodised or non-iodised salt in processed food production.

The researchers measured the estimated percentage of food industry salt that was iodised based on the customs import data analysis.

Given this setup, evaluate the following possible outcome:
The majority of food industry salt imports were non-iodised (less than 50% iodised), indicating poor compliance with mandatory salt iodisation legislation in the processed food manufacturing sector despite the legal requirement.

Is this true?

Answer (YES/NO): NO